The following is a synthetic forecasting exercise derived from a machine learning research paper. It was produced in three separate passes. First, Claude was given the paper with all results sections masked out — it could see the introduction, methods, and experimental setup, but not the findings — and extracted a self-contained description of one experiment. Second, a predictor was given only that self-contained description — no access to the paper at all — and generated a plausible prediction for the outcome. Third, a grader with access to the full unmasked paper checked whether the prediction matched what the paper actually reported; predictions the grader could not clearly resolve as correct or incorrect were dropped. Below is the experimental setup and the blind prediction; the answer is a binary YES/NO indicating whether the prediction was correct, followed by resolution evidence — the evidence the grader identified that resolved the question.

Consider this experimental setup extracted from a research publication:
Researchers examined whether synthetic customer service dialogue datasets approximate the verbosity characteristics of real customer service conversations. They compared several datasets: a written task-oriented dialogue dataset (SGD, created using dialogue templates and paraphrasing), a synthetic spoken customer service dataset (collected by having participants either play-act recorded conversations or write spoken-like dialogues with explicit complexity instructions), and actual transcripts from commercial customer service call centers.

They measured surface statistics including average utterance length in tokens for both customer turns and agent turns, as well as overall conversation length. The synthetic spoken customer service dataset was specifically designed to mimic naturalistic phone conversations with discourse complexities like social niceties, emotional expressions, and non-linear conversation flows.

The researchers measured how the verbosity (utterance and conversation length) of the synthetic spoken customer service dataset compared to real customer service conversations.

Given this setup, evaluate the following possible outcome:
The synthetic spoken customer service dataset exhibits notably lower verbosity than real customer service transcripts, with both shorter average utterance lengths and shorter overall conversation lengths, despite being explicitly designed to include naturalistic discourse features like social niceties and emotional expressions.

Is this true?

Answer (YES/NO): NO